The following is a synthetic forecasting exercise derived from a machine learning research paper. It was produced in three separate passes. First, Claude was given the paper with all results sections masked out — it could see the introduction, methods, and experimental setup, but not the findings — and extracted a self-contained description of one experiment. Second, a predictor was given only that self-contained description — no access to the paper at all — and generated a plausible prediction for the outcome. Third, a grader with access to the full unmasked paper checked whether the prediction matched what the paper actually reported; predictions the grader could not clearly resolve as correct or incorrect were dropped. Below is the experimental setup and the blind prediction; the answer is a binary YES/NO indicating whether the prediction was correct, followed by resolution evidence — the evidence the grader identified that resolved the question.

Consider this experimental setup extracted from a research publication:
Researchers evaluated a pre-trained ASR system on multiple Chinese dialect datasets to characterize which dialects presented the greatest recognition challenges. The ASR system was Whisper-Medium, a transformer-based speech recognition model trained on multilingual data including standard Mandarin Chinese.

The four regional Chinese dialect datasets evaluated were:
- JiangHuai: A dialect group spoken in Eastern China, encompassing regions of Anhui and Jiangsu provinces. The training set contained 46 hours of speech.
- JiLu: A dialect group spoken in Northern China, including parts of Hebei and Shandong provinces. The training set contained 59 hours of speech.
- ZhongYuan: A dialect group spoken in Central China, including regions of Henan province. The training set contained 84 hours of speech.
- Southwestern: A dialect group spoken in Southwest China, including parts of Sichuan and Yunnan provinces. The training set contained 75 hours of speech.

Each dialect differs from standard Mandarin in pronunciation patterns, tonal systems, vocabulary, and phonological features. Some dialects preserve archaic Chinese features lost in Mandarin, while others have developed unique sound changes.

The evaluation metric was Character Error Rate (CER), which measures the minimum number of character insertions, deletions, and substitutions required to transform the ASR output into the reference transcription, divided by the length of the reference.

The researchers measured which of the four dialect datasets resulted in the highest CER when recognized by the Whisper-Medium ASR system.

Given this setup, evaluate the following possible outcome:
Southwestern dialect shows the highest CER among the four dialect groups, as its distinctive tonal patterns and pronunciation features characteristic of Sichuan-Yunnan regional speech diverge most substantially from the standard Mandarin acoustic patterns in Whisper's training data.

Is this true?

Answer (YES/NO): NO